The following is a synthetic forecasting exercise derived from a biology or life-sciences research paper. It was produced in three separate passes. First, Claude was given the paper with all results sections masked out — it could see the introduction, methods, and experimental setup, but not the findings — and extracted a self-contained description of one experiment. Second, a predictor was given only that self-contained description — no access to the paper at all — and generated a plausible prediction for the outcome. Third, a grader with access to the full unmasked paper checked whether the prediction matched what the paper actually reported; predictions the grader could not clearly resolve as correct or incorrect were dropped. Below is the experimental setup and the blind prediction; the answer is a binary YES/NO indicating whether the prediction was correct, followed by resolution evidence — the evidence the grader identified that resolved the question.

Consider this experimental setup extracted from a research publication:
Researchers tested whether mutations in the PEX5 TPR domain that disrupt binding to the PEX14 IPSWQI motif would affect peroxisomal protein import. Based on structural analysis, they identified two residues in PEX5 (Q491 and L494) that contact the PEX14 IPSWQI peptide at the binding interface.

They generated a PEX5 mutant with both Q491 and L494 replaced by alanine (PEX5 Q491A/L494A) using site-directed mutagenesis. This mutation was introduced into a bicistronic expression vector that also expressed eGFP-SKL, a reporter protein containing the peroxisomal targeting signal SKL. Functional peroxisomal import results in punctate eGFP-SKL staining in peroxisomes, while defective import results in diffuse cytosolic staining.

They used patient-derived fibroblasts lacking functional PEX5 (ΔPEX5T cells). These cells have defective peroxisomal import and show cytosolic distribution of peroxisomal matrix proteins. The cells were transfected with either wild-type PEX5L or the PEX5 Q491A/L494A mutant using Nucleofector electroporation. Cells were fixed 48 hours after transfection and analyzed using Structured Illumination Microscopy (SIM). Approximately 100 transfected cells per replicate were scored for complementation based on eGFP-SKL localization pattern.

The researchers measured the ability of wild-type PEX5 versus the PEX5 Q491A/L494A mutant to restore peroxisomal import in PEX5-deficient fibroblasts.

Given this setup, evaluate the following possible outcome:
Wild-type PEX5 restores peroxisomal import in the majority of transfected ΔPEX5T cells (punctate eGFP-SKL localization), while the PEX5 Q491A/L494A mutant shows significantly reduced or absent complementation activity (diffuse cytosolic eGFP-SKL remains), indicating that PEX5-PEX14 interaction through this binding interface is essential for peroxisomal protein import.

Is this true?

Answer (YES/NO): NO